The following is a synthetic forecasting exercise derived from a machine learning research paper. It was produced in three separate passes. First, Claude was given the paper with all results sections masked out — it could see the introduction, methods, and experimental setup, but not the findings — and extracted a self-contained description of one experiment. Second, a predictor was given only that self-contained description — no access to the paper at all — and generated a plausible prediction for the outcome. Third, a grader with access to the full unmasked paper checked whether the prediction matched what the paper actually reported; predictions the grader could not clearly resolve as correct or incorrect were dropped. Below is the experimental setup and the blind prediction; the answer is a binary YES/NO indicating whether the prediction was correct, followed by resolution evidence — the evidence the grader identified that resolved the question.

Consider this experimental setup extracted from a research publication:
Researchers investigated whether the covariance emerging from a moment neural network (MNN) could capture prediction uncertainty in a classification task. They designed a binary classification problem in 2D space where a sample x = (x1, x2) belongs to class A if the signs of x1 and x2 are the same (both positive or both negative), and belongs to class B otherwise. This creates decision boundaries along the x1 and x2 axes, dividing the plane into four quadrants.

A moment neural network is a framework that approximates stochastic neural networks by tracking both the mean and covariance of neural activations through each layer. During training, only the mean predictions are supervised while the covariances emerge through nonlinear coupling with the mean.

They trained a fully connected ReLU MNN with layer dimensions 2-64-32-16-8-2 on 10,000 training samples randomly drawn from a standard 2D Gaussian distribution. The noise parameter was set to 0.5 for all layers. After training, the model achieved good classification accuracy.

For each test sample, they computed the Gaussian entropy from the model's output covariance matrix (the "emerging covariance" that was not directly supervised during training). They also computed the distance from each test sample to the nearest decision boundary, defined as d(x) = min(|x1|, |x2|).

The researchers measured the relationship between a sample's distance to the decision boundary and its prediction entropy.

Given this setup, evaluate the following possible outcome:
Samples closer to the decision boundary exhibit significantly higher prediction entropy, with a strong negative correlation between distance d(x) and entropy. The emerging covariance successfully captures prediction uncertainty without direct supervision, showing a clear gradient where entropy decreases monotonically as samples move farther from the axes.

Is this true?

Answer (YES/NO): YES